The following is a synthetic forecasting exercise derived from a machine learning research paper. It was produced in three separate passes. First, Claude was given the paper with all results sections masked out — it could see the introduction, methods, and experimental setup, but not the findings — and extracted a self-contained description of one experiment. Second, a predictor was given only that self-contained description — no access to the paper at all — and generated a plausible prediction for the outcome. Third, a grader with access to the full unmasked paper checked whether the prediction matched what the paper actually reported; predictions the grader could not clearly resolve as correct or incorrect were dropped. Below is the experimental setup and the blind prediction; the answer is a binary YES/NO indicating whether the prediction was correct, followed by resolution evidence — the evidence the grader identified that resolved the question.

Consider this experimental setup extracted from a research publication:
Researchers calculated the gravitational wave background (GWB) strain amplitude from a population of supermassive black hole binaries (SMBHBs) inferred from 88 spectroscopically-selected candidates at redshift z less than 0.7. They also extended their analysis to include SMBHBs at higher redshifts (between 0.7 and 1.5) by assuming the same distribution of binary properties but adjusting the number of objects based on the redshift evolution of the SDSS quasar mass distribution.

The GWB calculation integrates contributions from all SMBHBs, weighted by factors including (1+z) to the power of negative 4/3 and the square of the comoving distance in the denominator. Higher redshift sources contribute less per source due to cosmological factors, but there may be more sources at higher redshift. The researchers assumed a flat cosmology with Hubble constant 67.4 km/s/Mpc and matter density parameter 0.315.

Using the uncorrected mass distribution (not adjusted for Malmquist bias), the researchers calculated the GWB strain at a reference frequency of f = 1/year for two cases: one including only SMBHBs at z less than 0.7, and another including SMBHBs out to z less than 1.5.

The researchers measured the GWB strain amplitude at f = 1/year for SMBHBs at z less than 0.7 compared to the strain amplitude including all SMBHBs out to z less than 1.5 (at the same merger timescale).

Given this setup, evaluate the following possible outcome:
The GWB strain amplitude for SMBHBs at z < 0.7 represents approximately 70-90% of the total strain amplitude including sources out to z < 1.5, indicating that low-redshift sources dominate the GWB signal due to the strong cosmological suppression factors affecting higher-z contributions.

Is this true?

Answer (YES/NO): YES